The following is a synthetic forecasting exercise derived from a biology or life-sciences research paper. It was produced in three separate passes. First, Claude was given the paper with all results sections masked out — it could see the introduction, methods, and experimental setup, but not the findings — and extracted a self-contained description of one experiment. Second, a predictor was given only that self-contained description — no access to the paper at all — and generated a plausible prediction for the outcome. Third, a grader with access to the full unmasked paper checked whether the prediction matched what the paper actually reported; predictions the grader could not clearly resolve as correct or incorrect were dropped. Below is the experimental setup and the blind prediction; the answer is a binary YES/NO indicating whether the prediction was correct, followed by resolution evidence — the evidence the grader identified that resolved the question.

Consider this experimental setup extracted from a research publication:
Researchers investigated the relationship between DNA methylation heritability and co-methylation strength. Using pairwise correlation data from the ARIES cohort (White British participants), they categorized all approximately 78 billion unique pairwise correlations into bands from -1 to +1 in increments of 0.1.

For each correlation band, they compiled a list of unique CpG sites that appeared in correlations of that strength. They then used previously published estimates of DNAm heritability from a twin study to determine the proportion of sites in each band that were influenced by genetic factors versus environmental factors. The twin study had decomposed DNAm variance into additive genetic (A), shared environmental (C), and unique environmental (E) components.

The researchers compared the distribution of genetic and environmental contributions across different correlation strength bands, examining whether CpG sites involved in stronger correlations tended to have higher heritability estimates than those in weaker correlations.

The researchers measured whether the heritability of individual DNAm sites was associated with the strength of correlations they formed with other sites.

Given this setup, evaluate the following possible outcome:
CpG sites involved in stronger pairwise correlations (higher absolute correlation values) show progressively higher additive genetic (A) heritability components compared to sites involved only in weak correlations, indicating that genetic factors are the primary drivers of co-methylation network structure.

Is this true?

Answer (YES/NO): NO